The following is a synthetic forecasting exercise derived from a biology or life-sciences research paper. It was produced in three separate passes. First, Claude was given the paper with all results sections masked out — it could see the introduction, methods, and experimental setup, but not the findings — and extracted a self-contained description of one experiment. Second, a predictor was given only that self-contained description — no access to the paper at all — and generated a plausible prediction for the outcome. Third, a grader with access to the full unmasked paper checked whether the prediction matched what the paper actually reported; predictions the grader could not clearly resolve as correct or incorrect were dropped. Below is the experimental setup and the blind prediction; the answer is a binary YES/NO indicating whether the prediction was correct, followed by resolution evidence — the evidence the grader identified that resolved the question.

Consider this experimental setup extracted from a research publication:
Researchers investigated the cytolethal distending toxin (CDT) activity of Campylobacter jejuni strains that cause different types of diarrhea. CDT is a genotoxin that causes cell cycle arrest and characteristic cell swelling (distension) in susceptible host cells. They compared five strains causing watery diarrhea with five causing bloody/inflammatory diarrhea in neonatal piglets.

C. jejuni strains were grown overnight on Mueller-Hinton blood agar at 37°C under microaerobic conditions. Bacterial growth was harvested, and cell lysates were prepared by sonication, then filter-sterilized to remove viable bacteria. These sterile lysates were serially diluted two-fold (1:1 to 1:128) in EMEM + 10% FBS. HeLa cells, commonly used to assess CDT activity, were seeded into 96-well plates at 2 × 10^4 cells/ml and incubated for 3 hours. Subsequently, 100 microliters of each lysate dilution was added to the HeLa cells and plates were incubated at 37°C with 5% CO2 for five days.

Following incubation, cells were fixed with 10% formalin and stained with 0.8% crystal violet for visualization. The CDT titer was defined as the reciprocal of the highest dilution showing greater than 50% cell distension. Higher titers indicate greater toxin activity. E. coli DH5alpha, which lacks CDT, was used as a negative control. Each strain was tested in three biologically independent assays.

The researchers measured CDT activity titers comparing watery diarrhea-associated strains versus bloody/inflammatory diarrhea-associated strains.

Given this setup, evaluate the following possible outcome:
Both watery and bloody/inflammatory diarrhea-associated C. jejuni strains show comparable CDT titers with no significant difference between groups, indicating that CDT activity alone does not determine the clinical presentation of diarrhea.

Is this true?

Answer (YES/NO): YES